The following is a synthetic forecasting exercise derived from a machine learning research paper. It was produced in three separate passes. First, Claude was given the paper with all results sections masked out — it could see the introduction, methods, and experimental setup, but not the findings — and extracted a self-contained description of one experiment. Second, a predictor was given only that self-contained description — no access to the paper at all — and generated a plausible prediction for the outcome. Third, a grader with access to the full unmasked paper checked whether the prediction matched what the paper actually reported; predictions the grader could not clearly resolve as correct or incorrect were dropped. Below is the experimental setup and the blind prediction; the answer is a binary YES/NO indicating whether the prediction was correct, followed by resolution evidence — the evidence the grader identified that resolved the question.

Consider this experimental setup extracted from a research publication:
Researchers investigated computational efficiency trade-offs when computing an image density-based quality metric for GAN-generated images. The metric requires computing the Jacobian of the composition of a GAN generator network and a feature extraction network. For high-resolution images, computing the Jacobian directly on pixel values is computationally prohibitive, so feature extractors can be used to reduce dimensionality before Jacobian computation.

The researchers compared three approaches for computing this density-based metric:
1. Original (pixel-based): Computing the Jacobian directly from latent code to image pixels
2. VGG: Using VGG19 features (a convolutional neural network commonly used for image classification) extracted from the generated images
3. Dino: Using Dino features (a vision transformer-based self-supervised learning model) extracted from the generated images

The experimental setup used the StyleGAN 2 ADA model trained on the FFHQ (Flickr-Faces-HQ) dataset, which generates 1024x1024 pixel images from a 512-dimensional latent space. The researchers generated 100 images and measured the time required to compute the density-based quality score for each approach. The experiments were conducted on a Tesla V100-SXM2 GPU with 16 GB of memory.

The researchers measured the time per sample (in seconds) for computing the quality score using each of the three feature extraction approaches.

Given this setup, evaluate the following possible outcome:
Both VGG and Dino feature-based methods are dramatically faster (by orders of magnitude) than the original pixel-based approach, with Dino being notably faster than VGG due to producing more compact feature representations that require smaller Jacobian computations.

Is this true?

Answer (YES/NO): NO